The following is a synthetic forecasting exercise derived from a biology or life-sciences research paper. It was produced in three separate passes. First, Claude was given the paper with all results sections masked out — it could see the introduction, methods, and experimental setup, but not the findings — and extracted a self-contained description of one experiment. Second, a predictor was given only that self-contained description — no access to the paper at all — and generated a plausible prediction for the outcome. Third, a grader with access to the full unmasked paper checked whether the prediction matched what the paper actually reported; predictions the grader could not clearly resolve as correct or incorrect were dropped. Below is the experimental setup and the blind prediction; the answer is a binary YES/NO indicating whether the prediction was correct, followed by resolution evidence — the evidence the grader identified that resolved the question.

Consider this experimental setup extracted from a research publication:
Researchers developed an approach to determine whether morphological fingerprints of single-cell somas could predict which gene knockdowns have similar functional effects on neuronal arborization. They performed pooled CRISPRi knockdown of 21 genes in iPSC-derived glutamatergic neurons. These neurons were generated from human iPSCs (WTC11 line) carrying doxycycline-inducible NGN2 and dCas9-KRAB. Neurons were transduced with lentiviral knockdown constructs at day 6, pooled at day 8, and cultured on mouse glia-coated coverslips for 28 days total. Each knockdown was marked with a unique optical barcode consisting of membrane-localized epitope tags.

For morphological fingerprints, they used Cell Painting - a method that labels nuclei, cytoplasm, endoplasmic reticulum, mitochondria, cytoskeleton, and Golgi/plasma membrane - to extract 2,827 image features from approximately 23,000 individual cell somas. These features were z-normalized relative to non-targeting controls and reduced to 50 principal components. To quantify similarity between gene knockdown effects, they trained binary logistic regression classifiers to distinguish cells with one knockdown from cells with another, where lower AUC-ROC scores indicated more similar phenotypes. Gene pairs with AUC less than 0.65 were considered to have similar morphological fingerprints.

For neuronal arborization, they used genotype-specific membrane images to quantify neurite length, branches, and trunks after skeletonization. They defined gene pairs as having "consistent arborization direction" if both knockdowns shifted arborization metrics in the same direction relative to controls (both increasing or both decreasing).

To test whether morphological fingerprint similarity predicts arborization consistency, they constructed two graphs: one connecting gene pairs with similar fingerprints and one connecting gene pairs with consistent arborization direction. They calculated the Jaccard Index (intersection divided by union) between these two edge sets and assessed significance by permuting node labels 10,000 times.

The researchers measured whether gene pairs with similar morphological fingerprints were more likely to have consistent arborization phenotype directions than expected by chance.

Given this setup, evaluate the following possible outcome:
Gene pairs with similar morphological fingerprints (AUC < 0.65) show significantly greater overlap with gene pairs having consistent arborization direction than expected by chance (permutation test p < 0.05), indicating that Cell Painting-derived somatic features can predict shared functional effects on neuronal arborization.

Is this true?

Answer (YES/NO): YES